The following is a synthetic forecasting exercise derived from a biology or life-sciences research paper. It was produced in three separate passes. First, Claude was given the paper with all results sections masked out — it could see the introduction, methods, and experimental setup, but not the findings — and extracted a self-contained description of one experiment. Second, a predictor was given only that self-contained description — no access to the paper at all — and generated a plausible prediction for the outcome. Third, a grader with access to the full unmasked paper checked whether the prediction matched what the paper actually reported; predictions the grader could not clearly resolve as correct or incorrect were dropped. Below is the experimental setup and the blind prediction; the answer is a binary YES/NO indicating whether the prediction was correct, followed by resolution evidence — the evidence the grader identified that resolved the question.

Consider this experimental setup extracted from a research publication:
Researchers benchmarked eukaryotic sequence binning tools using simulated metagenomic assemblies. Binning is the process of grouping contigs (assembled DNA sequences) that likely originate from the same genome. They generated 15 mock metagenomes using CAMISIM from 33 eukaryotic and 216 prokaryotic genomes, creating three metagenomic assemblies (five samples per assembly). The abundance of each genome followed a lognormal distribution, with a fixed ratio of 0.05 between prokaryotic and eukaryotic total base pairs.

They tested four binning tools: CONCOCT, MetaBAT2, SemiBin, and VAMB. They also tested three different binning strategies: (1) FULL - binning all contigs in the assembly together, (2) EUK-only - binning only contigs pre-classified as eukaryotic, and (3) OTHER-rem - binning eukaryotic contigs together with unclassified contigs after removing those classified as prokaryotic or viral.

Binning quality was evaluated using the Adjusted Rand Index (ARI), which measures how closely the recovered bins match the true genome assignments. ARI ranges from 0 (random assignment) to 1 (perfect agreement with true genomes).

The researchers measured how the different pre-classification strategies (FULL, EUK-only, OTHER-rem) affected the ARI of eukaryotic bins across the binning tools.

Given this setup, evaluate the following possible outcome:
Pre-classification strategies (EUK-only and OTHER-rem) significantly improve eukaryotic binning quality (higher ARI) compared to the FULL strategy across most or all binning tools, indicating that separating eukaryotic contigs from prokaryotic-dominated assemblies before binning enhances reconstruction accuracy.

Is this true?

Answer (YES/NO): YES